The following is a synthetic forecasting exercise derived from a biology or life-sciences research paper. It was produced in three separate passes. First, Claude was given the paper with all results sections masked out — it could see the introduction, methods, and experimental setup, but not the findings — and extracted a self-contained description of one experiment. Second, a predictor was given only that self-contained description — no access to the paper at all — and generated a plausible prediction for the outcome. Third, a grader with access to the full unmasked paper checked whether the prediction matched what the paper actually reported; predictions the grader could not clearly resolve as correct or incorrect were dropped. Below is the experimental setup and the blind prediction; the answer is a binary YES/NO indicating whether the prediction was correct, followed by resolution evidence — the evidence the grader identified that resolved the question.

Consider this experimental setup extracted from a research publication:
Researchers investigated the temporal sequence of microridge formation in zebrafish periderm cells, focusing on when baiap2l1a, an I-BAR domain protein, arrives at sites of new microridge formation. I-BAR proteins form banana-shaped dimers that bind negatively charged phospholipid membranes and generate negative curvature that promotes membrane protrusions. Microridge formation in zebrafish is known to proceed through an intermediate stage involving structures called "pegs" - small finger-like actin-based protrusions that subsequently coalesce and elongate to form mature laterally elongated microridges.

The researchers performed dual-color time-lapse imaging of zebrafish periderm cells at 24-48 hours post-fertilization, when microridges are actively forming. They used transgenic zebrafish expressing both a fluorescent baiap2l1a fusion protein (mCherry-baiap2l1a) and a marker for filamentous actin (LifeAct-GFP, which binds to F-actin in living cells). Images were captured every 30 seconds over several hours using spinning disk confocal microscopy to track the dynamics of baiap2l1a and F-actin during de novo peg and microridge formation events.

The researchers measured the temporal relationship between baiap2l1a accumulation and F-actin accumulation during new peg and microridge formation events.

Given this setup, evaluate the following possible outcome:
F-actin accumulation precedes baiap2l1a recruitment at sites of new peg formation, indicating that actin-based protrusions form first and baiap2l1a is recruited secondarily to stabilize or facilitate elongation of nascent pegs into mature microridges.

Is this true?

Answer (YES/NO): NO